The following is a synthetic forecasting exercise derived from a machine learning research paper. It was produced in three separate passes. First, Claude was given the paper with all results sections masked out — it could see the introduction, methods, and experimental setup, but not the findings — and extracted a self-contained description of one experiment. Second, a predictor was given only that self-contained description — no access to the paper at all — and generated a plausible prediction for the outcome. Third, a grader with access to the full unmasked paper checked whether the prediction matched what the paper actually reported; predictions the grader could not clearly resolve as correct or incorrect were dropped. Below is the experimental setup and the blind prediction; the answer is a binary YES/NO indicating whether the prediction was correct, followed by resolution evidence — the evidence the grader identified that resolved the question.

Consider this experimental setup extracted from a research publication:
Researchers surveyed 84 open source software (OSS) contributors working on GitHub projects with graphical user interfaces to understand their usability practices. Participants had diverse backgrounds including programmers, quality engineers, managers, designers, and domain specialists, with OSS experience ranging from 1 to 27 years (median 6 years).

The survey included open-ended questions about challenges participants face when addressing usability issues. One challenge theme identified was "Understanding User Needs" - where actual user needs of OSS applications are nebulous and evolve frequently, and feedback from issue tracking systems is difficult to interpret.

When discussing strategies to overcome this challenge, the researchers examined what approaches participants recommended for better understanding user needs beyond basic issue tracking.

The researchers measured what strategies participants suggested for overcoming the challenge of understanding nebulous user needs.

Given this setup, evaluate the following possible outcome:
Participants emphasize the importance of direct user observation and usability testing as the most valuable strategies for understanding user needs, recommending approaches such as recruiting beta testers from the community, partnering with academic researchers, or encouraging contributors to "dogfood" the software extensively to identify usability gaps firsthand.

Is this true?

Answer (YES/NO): NO